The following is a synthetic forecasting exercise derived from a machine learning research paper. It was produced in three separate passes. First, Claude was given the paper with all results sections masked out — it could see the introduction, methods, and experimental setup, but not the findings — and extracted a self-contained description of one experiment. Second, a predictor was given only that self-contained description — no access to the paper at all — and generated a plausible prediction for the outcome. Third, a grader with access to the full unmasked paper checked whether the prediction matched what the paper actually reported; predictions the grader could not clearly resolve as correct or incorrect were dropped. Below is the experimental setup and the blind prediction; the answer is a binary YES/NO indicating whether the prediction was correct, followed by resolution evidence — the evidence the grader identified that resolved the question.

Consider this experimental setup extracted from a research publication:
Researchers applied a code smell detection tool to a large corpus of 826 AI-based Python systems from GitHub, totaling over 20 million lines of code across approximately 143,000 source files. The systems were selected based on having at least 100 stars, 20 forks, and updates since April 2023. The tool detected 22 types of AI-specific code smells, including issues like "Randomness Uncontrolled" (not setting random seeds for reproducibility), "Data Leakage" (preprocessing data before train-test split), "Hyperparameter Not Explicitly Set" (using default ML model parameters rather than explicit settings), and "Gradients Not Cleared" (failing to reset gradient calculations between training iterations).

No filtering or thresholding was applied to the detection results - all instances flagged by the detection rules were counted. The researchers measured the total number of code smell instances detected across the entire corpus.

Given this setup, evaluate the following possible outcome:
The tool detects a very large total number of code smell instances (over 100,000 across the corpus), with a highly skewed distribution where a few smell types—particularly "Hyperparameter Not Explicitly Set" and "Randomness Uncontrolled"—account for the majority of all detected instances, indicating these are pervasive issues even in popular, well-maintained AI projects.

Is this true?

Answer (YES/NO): NO